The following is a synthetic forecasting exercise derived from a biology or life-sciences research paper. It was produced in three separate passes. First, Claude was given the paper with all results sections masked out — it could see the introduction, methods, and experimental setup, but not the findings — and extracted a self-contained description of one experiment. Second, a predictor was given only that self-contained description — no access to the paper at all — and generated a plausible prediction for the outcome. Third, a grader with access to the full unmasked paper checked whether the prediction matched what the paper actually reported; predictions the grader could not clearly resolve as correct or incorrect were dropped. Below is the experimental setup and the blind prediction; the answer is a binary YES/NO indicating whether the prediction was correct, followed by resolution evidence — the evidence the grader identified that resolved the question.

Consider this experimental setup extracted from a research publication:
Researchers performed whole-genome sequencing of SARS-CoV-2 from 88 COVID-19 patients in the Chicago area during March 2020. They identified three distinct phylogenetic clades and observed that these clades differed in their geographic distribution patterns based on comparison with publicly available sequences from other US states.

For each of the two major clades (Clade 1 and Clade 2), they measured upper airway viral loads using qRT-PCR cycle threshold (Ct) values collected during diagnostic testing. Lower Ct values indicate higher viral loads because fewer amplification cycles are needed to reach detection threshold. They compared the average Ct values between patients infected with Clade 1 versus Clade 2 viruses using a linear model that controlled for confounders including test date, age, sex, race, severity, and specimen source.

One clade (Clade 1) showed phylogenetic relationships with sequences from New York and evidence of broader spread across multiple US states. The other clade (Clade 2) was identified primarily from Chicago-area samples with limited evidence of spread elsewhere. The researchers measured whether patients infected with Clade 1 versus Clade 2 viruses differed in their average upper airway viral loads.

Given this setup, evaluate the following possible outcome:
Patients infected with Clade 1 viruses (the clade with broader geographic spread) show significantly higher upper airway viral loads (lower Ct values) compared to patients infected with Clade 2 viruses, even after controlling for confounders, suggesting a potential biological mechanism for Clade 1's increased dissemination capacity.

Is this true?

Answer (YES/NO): YES